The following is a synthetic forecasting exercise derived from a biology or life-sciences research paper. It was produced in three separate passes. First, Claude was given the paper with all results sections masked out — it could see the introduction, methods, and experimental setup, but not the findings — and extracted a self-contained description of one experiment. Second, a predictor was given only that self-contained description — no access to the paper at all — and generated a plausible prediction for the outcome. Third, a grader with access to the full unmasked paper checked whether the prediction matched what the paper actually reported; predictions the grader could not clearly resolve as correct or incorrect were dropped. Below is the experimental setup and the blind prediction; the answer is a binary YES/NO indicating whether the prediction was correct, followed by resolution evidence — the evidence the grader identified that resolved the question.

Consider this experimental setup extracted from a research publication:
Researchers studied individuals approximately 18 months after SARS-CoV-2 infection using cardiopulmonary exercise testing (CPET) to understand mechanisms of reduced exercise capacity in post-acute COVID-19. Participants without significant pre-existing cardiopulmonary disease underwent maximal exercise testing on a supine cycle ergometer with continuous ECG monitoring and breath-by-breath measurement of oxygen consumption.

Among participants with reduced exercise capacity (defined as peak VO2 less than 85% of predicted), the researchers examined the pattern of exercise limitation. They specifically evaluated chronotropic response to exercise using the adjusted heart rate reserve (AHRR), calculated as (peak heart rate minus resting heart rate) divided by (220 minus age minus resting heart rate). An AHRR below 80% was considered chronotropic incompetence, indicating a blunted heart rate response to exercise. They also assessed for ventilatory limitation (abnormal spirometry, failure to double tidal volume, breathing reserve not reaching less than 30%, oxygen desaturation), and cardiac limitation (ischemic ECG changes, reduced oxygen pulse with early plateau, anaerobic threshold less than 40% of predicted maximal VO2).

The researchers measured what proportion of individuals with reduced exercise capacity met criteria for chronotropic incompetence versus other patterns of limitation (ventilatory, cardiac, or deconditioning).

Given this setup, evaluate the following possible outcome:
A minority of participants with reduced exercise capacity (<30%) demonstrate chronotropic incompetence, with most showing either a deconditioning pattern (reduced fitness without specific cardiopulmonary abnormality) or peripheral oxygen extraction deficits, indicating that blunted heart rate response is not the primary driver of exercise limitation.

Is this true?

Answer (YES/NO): NO